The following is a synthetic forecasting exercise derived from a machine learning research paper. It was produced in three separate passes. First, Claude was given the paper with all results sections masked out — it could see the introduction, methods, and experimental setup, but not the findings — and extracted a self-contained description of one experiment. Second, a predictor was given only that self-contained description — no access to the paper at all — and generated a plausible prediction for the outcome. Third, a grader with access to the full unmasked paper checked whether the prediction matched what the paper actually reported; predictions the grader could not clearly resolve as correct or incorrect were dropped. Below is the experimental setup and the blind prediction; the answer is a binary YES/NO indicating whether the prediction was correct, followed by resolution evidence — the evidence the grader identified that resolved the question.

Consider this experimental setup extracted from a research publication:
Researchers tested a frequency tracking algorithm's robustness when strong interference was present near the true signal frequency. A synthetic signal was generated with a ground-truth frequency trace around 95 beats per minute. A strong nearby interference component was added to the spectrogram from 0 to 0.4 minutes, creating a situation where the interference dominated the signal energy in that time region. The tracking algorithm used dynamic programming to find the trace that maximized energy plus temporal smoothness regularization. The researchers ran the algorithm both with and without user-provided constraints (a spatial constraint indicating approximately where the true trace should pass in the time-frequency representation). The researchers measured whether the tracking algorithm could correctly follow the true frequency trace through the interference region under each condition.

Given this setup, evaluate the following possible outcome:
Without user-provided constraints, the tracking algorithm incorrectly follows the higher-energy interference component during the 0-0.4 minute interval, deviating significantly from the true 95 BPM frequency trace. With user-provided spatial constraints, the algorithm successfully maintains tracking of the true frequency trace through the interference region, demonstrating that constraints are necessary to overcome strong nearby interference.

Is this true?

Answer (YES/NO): YES